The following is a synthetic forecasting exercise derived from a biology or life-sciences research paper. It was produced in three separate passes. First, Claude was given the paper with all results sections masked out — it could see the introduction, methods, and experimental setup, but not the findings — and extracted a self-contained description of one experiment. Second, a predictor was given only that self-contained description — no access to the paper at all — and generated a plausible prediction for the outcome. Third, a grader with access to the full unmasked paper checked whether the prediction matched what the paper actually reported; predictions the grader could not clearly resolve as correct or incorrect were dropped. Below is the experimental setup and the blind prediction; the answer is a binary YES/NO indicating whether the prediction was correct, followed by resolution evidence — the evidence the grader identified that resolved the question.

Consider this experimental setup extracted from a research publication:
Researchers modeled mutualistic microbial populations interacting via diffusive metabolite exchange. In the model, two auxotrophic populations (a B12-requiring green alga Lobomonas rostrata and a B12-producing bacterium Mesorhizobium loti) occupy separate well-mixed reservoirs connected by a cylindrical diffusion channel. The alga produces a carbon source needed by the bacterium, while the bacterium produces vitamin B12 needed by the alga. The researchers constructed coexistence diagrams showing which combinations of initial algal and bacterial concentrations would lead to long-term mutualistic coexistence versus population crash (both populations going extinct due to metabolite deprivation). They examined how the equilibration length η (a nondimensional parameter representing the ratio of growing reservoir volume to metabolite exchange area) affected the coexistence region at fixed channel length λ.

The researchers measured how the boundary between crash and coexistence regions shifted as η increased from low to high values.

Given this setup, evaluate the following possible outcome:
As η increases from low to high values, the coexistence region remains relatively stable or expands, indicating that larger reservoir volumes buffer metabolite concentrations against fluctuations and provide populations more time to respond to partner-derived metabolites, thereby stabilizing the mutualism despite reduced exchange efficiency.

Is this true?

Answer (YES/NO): NO